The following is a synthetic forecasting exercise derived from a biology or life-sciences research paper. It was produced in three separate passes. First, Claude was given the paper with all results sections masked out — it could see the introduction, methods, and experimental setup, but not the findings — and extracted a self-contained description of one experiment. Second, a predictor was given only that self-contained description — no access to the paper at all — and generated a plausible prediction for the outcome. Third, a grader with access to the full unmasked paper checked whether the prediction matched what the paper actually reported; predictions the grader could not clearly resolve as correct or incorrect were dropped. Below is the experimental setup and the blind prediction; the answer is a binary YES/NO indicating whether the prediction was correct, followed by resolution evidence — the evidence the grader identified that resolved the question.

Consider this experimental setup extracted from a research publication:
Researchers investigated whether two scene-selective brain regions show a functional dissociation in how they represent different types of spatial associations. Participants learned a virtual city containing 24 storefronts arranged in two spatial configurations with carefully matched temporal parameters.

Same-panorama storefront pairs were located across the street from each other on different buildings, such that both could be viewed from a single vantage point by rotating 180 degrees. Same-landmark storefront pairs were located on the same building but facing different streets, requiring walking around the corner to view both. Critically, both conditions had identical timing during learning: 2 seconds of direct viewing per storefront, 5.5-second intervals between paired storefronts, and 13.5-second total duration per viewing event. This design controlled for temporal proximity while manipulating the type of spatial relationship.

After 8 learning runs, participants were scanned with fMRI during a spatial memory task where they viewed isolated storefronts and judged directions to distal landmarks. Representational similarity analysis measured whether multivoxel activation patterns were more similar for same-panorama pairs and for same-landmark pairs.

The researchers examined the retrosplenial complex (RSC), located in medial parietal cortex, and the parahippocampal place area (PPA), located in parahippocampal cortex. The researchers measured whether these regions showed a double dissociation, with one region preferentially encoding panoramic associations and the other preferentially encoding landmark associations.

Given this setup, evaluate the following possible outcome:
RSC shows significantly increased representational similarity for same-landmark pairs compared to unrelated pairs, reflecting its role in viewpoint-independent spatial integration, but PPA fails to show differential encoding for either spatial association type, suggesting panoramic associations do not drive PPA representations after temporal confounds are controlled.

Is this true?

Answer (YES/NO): NO